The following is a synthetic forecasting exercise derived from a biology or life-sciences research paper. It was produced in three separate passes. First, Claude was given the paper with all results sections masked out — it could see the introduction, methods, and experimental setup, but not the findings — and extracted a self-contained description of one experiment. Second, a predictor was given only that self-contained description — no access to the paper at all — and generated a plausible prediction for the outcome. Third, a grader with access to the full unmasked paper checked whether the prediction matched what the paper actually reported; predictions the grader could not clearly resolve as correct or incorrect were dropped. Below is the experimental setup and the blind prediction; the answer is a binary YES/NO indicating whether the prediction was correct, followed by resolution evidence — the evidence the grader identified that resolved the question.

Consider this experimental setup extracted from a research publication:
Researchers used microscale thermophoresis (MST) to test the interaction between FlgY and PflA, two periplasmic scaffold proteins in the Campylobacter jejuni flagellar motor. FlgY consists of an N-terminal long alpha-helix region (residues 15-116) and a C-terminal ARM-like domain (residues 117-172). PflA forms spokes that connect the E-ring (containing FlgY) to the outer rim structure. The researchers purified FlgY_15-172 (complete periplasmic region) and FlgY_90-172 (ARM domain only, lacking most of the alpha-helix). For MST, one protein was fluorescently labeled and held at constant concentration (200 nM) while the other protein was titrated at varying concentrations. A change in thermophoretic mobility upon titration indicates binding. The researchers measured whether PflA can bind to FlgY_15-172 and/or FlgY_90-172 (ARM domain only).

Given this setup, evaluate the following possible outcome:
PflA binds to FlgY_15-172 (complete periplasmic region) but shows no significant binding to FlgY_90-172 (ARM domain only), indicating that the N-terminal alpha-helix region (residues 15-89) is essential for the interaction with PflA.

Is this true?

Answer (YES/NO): YES